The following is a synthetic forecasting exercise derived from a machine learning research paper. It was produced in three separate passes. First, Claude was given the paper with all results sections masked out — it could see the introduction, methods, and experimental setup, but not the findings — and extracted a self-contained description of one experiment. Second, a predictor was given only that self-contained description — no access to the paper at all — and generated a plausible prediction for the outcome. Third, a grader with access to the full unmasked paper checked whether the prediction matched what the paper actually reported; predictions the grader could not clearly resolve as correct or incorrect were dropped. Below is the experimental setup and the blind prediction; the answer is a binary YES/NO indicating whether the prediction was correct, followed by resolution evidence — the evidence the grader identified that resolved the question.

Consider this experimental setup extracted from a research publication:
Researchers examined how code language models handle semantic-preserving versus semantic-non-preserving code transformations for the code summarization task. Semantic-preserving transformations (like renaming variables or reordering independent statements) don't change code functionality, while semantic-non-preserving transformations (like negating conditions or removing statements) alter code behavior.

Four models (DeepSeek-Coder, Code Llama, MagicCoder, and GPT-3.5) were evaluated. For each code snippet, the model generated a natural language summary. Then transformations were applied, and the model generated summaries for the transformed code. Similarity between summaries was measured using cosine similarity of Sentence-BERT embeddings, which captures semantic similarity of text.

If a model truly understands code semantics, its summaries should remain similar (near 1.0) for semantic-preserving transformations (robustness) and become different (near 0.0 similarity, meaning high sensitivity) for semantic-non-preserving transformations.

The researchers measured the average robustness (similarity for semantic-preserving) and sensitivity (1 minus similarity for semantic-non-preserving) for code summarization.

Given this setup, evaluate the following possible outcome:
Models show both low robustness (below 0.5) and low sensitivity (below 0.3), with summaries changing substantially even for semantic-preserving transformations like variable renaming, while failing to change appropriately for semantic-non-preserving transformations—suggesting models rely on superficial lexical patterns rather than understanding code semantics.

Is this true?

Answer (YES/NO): NO